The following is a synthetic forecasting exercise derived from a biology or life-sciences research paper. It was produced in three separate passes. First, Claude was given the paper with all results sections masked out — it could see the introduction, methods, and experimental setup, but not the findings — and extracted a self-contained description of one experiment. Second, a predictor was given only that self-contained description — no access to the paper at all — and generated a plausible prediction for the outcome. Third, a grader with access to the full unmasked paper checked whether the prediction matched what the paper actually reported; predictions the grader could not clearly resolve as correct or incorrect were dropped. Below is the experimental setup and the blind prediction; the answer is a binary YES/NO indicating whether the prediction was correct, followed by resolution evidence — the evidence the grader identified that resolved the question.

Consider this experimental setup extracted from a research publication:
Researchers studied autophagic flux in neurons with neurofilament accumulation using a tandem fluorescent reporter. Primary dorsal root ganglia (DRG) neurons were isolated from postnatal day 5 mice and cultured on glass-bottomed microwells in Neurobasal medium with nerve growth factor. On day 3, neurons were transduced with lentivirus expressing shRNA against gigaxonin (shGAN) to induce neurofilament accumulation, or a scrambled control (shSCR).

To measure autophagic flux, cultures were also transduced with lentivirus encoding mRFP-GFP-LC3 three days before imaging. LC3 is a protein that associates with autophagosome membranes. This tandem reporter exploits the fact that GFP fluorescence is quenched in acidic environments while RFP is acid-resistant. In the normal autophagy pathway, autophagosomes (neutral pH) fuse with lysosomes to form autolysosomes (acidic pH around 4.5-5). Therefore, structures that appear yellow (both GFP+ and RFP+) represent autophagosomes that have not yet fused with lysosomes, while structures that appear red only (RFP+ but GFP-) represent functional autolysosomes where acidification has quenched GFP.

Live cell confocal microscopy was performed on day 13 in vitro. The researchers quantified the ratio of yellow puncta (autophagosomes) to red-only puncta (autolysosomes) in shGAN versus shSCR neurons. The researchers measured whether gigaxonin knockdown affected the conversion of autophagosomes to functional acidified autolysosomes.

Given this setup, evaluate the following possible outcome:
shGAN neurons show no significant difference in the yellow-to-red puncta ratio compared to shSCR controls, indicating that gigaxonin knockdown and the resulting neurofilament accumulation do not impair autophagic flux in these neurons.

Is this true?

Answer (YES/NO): NO